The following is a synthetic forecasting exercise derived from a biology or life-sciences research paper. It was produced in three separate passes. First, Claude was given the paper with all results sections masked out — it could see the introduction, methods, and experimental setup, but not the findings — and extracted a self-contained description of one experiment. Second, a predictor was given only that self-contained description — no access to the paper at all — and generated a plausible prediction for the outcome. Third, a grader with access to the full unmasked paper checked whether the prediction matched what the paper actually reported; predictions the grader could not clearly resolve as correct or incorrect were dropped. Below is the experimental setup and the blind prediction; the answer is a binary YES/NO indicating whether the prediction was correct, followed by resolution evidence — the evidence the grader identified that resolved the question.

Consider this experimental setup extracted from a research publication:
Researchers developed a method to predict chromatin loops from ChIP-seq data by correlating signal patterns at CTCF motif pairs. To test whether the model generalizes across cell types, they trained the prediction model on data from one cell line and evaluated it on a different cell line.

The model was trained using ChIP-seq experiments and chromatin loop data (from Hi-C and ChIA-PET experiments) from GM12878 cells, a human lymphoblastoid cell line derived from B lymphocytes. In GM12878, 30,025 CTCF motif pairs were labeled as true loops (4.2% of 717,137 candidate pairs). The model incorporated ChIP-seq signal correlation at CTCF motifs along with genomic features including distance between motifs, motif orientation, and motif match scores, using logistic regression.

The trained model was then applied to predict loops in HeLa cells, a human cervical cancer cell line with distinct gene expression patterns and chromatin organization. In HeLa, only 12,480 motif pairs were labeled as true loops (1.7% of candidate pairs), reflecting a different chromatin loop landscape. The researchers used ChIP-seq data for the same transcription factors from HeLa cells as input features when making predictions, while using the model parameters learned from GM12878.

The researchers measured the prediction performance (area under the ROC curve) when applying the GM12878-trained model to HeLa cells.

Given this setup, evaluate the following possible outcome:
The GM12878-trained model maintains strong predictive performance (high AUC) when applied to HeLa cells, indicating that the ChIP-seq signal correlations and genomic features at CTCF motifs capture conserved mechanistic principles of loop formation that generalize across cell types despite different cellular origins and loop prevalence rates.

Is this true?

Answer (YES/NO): YES